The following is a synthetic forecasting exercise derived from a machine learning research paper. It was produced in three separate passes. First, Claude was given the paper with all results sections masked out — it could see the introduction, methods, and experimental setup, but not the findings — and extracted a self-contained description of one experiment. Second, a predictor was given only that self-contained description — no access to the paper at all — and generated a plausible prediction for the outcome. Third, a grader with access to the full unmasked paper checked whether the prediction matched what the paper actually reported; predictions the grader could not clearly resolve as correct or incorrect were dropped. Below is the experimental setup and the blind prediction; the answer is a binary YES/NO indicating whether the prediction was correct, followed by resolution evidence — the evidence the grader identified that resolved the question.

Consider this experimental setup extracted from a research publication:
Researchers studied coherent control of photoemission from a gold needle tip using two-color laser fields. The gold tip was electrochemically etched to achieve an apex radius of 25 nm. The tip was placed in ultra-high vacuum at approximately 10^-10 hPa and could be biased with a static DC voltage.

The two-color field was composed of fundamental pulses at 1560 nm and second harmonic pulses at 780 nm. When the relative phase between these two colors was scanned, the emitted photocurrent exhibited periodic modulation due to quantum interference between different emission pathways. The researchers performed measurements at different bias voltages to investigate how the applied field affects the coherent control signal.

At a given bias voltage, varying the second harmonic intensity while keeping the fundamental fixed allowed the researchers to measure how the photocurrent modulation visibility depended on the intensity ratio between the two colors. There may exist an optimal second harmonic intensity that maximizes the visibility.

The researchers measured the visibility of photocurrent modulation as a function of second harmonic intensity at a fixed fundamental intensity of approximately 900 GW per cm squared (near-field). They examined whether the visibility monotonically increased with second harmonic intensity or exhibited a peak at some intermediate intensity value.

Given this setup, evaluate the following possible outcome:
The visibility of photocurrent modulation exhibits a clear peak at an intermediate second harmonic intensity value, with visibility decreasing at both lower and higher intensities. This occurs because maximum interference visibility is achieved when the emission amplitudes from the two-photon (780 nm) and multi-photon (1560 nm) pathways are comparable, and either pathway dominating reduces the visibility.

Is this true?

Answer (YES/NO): NO